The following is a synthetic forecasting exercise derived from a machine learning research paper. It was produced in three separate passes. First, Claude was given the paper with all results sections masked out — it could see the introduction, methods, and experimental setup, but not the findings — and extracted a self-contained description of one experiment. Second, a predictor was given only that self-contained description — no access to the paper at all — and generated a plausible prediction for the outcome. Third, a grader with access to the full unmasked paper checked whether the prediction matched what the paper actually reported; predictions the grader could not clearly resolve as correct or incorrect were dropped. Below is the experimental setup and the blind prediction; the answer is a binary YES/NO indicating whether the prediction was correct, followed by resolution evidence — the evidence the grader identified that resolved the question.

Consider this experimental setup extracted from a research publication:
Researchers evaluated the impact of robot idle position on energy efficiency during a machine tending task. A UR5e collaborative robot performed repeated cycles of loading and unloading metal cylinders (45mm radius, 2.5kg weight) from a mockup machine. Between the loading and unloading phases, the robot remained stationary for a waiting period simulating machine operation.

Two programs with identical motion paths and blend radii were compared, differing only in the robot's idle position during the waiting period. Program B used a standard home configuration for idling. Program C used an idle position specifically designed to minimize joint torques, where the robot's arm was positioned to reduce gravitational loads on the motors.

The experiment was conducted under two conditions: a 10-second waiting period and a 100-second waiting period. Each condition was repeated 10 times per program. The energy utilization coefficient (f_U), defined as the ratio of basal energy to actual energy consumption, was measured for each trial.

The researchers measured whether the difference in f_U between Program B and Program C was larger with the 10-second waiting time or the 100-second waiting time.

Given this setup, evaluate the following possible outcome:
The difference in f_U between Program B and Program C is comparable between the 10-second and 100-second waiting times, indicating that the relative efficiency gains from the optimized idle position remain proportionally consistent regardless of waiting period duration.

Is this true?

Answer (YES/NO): NO